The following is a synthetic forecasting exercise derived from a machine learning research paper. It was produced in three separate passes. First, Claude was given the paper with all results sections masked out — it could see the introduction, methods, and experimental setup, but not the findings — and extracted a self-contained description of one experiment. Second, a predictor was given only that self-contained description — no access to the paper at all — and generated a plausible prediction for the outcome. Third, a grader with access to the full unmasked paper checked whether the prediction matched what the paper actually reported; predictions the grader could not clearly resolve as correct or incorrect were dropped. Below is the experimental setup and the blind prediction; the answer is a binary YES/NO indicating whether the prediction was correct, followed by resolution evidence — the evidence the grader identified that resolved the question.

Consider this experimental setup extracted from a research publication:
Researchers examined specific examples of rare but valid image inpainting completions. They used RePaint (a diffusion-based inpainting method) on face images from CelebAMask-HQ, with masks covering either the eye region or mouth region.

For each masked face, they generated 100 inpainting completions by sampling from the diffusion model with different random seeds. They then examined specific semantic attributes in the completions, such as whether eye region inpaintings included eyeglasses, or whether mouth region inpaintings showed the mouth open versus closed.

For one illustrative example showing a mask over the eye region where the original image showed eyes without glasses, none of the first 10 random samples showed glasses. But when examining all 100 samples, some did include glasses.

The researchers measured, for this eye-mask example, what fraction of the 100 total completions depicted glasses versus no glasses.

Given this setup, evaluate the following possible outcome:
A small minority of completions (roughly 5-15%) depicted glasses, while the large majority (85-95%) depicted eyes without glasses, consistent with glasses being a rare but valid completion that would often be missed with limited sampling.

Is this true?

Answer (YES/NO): NO